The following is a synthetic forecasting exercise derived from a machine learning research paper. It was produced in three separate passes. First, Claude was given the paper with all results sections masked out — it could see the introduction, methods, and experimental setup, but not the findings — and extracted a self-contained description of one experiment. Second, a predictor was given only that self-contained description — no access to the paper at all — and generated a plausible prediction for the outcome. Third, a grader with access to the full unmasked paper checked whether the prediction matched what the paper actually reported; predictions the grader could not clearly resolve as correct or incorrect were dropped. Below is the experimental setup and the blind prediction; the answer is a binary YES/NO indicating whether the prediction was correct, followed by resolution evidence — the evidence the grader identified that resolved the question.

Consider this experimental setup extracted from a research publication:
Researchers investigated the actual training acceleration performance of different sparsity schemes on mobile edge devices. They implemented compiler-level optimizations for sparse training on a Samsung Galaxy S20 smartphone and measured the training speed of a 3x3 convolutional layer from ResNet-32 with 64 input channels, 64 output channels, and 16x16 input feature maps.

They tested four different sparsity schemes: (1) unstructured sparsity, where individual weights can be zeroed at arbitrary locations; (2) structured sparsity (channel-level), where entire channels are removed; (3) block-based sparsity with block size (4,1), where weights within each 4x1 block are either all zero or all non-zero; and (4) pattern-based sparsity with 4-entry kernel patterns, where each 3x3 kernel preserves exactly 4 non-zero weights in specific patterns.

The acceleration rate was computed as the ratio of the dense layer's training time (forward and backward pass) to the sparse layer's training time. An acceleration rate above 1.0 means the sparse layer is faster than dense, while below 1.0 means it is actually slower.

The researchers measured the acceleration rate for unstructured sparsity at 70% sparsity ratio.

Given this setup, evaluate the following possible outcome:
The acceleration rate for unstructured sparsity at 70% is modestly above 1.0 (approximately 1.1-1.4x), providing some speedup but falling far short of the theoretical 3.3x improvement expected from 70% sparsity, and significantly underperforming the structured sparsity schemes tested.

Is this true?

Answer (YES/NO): NO